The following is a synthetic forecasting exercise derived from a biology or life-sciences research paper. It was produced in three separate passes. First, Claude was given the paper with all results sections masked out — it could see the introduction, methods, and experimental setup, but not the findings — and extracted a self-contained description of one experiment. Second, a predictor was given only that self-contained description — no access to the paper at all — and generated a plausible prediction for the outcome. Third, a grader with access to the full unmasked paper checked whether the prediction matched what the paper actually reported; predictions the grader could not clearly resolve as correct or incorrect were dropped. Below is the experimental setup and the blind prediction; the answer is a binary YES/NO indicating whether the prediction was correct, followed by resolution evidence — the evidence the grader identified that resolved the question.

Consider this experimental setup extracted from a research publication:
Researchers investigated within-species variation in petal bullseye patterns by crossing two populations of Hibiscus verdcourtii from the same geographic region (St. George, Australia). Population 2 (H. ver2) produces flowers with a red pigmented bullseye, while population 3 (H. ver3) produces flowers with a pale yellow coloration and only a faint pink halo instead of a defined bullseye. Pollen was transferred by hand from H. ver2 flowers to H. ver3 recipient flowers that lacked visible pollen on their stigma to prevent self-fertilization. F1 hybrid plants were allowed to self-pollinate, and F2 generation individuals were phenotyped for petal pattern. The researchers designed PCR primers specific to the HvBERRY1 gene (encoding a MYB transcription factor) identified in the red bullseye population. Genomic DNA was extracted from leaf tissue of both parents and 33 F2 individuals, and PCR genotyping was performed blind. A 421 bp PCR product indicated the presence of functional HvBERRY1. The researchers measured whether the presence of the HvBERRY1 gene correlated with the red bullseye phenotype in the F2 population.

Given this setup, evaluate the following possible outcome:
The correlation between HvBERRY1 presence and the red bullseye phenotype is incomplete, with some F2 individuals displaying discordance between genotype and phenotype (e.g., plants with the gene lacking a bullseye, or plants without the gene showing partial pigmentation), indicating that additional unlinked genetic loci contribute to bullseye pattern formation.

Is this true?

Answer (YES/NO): NO